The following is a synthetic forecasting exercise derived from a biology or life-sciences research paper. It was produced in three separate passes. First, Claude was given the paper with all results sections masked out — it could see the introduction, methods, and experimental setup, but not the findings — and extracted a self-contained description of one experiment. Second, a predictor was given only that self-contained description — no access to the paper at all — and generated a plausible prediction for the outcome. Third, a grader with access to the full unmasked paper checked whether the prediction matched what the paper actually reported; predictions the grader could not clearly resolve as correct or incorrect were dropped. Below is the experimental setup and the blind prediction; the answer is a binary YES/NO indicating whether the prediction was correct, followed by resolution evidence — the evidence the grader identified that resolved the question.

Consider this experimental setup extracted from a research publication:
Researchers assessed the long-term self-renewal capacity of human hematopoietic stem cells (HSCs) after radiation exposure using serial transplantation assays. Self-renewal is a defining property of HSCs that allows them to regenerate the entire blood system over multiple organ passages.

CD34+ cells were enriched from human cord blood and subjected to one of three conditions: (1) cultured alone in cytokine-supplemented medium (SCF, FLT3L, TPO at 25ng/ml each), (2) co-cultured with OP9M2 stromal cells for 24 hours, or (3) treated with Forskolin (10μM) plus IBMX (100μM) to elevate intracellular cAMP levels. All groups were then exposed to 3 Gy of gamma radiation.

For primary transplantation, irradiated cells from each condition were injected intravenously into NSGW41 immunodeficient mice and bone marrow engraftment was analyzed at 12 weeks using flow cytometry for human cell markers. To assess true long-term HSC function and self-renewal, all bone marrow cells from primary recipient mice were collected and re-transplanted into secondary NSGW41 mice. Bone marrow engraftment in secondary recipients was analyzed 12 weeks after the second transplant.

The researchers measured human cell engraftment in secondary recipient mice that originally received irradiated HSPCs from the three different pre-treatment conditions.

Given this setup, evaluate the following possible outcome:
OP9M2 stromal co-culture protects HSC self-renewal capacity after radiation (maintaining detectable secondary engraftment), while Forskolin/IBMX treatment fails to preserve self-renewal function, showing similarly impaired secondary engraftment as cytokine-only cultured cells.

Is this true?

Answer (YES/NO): NO